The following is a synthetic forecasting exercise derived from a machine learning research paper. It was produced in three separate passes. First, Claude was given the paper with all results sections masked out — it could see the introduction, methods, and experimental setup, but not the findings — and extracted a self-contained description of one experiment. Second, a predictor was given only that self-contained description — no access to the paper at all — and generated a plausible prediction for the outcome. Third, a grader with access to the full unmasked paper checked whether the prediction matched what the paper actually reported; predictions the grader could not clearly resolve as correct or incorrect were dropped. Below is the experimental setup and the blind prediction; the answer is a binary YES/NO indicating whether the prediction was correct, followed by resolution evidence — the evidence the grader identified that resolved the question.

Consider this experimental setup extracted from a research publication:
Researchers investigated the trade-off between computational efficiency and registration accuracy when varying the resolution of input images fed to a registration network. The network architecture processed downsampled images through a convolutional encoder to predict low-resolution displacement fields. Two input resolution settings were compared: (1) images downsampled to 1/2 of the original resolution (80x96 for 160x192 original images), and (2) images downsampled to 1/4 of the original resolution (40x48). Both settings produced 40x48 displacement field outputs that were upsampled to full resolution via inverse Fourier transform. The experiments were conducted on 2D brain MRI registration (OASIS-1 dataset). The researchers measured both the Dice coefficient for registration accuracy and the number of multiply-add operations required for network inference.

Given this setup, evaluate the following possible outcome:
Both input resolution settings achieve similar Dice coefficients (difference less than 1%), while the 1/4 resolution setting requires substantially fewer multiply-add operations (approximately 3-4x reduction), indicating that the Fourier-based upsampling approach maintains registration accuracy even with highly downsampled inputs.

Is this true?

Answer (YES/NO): NO